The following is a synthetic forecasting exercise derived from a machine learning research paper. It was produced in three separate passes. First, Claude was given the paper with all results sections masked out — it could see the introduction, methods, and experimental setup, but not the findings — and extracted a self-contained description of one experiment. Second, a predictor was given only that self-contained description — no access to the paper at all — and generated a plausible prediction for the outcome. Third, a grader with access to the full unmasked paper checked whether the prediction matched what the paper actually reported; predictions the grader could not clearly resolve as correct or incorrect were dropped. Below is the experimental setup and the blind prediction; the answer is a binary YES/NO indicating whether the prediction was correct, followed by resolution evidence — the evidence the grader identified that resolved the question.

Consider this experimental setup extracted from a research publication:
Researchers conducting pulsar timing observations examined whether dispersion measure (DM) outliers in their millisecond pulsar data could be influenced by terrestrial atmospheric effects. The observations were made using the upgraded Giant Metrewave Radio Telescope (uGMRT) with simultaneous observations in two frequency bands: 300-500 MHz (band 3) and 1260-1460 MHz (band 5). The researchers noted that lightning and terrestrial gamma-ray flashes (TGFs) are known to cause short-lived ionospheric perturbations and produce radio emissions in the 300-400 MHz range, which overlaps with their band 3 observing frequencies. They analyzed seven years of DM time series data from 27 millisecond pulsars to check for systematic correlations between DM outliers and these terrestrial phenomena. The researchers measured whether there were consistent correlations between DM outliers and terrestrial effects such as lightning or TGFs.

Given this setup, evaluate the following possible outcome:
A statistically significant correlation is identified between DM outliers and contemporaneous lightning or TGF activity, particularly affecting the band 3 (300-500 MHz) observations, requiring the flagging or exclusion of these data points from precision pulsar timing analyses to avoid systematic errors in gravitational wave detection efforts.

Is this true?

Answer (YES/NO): NO